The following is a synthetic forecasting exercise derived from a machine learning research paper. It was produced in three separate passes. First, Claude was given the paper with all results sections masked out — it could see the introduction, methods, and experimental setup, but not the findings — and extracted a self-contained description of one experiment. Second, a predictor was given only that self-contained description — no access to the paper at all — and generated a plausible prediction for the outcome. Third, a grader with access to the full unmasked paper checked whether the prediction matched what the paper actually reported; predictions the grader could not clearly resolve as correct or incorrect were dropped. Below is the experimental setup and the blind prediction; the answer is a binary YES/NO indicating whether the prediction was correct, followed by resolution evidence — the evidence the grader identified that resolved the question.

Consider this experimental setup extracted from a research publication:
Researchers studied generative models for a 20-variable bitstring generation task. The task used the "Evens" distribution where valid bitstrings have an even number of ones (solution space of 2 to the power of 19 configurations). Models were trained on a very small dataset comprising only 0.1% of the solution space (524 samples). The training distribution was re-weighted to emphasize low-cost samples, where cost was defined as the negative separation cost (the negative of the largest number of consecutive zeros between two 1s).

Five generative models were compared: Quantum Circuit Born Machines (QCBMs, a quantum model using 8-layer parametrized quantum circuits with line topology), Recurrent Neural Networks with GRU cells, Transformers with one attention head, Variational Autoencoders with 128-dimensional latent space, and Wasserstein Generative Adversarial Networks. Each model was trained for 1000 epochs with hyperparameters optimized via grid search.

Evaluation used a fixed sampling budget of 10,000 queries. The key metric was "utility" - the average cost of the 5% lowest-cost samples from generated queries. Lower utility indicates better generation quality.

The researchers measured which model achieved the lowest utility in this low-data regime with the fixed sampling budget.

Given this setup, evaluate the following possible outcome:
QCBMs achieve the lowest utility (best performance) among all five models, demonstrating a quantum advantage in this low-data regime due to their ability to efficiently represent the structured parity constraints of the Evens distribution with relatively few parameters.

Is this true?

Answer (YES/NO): YES